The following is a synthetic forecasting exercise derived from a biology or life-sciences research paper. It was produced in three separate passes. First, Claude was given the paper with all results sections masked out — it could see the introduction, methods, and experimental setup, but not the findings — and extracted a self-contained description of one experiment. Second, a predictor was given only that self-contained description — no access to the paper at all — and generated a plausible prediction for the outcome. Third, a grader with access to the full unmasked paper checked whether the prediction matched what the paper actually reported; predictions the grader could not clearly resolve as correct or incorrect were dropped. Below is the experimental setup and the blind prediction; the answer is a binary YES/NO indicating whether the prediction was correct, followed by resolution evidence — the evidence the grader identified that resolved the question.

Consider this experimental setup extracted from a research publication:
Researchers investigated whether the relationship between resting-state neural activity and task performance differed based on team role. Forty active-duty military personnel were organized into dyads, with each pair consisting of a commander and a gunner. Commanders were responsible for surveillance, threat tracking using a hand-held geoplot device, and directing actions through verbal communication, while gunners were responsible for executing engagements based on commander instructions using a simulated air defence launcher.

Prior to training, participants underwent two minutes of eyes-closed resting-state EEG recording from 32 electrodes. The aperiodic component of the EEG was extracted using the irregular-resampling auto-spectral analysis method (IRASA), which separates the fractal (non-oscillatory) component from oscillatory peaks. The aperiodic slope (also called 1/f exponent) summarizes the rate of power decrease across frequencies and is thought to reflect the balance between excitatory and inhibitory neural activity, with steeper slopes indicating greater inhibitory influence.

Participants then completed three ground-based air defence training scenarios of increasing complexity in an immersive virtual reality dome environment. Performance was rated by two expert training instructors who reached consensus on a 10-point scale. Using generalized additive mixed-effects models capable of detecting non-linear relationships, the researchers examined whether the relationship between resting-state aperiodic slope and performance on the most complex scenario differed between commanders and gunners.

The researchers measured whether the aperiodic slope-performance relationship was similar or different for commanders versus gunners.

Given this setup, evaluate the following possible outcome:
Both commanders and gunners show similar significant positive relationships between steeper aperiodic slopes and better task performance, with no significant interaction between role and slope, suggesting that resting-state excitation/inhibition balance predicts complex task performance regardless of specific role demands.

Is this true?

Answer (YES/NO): NO